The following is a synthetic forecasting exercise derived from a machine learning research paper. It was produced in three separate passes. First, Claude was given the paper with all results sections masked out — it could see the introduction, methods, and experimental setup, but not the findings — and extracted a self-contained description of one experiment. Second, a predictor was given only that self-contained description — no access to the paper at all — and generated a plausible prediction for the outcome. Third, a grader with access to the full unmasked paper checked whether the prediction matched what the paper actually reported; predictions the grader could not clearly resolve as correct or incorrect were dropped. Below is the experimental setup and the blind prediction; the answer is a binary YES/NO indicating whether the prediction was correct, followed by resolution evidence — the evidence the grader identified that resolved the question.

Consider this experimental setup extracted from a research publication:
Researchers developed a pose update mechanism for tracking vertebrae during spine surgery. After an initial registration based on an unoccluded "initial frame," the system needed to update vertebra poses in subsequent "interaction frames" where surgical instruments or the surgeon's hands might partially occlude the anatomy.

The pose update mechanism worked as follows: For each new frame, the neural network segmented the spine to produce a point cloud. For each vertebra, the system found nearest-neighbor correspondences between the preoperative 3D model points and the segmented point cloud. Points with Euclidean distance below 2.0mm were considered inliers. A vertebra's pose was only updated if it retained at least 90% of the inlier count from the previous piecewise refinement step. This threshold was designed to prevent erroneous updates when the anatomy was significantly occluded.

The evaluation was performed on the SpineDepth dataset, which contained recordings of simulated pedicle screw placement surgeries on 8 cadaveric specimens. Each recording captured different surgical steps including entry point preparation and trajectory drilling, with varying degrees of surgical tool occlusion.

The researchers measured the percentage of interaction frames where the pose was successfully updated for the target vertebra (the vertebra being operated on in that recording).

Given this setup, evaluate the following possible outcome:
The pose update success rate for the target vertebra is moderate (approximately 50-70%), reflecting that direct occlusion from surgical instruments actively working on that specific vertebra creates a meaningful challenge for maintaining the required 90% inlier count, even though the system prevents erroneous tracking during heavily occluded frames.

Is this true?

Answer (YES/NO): NO